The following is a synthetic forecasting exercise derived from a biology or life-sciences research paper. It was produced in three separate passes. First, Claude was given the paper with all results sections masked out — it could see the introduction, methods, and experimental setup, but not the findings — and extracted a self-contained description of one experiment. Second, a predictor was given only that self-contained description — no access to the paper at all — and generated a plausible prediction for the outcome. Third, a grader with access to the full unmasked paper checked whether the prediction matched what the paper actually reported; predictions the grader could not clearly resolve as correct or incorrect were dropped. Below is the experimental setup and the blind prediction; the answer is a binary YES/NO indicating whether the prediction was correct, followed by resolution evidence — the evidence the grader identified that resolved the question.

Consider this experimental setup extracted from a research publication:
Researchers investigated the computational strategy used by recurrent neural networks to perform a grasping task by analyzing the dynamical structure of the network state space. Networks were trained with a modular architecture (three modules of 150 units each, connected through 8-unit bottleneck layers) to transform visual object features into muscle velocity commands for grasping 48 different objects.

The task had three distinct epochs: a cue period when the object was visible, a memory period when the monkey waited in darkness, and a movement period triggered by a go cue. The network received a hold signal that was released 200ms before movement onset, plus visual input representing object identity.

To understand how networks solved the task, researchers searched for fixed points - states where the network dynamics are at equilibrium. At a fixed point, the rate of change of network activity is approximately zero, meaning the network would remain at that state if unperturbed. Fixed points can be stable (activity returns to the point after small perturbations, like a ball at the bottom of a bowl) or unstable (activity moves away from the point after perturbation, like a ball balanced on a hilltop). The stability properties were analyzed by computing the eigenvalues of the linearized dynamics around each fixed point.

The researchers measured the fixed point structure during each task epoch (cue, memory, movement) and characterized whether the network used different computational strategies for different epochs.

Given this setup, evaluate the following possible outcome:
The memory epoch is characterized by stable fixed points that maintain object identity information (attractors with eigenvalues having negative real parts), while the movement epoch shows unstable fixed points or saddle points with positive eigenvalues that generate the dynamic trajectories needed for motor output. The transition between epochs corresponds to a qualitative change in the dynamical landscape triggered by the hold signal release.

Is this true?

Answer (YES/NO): NO